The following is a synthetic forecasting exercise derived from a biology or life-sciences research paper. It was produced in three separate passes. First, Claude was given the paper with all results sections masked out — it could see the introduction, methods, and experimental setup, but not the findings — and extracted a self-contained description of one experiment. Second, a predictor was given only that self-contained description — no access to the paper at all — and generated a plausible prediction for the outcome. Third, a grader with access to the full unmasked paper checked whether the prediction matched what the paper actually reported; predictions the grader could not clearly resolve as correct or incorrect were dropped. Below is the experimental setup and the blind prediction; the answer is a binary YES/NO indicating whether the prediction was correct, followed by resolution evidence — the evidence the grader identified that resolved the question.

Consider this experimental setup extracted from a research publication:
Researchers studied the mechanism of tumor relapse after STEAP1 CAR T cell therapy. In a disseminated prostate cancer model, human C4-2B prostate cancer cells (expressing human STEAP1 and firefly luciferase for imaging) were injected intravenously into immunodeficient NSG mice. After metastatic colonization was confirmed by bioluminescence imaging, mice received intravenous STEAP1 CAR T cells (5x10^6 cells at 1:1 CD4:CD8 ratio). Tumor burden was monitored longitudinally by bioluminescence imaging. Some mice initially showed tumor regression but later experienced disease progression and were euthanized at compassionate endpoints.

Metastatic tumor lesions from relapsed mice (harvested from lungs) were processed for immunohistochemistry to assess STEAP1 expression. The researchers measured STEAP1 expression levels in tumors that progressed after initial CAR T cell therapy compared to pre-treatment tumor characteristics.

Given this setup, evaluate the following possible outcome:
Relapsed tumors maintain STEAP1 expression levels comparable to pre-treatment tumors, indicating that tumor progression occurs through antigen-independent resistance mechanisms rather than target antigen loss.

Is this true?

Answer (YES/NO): NO